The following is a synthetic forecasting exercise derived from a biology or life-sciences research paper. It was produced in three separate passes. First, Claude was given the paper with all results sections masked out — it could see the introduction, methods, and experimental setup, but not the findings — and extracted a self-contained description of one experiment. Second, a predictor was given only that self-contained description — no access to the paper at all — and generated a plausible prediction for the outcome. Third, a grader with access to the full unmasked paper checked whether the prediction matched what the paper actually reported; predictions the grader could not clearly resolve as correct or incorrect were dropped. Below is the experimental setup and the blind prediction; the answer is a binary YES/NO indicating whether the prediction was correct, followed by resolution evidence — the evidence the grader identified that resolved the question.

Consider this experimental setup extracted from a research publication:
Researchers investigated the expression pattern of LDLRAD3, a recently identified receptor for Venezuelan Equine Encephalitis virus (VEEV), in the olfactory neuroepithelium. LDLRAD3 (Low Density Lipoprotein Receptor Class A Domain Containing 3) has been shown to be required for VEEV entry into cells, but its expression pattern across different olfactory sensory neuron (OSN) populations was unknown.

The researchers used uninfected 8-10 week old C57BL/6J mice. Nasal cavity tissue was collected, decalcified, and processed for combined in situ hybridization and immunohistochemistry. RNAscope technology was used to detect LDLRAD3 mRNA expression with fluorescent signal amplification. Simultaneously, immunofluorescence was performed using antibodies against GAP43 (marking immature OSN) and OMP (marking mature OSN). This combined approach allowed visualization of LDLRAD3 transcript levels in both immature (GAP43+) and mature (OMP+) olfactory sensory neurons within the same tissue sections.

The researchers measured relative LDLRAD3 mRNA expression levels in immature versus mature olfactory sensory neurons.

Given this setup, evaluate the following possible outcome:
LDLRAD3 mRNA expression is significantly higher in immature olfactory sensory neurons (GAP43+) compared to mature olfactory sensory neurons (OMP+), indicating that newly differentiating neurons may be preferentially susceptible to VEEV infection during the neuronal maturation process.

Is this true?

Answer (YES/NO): YES